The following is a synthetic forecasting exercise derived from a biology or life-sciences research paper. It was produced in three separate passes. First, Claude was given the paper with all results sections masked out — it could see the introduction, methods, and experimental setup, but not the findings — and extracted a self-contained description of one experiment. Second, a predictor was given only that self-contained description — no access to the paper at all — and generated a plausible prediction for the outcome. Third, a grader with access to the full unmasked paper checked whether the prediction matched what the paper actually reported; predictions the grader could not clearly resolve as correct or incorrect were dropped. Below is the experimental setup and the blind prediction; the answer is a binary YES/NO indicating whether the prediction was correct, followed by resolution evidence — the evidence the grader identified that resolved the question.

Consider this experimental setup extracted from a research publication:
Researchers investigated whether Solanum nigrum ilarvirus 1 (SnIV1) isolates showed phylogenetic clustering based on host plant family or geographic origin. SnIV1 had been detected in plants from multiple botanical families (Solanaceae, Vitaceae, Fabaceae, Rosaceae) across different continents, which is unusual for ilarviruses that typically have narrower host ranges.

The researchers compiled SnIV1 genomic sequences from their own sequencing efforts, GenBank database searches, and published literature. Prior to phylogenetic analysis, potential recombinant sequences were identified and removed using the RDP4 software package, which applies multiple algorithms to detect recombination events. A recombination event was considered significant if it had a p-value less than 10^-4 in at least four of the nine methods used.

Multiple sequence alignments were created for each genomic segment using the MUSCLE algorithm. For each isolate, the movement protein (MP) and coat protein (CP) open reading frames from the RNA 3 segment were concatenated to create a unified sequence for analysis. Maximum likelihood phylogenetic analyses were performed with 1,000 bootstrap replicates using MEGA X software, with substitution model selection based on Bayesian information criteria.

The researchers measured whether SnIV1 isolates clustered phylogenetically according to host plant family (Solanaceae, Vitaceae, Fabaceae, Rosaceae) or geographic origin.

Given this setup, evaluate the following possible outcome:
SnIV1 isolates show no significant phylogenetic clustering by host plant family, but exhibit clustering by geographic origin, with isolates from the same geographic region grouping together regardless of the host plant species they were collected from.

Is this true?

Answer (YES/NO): NO